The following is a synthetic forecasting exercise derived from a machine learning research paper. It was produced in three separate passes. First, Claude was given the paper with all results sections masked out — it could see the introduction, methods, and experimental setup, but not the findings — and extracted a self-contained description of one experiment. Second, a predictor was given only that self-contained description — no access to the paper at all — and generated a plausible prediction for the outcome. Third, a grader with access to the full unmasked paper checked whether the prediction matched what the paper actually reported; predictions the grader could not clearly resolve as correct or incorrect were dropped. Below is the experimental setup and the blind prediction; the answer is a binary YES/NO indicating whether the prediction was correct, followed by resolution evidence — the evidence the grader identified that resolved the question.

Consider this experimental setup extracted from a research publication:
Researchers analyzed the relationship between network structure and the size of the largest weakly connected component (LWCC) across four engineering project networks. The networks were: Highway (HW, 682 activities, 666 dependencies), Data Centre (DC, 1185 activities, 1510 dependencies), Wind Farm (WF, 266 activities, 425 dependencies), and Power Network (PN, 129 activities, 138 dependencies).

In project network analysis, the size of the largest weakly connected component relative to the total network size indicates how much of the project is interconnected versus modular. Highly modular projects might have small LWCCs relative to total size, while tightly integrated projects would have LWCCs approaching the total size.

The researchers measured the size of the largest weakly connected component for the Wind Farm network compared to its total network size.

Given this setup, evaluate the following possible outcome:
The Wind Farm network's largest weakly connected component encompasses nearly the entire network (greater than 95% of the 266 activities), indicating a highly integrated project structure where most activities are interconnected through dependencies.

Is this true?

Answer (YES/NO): YES